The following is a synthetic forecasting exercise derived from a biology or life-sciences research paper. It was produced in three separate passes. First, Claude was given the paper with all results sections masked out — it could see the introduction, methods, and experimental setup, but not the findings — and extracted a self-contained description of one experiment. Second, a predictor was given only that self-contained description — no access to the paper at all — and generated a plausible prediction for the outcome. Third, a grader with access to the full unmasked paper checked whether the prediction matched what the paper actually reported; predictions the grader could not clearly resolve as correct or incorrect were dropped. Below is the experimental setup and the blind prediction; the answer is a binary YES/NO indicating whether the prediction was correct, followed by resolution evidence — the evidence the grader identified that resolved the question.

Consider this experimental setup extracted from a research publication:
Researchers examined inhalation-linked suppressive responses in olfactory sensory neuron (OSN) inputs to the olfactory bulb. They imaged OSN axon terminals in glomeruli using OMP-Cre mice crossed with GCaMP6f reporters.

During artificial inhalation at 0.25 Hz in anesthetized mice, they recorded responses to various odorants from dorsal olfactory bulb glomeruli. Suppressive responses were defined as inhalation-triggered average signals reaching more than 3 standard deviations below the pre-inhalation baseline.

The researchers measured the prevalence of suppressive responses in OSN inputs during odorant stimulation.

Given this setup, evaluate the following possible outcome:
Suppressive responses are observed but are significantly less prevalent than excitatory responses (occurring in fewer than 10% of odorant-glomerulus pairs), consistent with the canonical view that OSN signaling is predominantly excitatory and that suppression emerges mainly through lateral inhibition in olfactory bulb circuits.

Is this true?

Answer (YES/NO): YES